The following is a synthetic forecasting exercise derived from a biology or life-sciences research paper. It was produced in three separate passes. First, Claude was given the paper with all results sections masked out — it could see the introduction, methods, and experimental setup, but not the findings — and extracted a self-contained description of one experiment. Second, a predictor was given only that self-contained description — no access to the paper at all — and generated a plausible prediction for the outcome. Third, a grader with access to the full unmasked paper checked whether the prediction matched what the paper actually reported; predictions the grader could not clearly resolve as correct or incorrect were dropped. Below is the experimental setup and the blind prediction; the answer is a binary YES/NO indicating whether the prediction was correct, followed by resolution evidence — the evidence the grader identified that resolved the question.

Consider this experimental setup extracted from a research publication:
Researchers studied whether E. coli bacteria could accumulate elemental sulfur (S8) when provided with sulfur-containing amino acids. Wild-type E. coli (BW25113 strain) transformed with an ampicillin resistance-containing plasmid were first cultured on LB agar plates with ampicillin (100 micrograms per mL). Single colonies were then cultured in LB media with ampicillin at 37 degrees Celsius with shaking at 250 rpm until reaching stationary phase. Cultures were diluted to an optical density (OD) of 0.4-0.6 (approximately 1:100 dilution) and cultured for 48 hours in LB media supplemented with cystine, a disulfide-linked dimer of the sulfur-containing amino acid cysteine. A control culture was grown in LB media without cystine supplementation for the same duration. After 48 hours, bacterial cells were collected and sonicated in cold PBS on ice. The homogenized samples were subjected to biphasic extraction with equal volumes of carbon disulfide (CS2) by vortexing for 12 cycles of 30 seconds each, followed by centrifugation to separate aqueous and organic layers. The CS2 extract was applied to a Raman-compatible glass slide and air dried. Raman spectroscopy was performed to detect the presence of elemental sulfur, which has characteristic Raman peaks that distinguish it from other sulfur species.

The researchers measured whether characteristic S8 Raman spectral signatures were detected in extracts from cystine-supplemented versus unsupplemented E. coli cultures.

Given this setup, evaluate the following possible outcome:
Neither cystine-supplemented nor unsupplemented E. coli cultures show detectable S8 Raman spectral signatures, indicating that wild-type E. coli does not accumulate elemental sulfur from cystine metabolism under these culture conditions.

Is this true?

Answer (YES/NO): NO